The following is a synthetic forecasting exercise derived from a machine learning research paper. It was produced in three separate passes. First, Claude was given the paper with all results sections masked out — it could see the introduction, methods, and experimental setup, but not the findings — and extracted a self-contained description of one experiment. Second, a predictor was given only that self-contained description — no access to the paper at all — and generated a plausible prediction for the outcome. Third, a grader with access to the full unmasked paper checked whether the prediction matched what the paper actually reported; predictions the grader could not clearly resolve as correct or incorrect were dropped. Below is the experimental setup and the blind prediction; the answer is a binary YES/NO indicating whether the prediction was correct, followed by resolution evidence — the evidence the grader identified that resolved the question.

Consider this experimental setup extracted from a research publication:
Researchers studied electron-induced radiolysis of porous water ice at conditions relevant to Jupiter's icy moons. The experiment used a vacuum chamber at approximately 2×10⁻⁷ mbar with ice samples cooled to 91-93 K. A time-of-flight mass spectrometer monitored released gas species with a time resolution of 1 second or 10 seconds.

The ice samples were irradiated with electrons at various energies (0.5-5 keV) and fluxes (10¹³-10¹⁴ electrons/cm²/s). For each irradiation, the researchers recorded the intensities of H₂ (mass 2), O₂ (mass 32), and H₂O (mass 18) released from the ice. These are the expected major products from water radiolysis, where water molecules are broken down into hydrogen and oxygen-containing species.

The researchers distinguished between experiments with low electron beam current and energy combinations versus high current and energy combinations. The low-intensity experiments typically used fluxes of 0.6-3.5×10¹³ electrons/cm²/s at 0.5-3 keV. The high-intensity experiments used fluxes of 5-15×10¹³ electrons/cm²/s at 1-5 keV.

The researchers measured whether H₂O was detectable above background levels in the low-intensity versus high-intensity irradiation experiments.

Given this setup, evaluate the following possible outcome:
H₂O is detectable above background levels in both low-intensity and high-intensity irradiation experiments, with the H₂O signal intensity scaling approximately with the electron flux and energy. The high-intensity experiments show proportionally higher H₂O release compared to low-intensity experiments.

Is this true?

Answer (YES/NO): NO